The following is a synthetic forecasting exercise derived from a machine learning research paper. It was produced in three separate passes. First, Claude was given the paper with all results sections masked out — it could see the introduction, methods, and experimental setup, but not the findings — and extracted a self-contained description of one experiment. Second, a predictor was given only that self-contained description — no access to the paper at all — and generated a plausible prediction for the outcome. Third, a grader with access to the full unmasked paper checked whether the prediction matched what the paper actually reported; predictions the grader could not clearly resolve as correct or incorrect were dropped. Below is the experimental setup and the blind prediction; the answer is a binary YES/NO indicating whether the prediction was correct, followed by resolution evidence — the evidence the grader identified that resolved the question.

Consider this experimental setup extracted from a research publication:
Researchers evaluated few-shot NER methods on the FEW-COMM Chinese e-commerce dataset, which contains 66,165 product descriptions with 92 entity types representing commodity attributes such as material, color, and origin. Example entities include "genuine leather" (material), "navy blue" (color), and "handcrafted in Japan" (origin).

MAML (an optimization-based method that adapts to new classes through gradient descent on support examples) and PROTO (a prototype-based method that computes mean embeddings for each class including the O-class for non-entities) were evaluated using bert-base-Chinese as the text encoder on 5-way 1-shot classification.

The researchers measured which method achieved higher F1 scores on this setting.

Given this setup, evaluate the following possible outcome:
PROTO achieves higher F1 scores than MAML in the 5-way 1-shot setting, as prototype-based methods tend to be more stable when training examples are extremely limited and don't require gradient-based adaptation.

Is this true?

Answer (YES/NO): NO